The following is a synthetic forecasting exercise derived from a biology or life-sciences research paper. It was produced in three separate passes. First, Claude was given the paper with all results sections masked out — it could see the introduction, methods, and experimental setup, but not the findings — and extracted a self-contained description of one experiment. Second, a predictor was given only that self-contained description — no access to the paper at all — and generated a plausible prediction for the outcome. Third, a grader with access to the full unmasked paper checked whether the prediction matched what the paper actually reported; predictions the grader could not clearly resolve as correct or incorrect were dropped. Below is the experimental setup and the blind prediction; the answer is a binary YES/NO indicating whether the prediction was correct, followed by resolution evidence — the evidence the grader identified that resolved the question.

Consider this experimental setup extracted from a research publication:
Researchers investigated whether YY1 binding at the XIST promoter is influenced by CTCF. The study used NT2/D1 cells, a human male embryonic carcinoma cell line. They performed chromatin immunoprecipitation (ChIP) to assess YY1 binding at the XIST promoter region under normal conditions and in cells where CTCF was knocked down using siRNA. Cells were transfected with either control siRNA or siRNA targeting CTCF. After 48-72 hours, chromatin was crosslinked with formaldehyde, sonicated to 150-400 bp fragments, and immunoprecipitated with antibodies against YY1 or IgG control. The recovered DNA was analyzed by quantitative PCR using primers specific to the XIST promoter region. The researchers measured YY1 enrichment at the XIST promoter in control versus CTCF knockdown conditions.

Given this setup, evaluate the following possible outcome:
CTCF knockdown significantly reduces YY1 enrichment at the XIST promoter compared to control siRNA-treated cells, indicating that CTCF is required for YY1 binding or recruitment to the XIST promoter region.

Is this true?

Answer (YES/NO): YES